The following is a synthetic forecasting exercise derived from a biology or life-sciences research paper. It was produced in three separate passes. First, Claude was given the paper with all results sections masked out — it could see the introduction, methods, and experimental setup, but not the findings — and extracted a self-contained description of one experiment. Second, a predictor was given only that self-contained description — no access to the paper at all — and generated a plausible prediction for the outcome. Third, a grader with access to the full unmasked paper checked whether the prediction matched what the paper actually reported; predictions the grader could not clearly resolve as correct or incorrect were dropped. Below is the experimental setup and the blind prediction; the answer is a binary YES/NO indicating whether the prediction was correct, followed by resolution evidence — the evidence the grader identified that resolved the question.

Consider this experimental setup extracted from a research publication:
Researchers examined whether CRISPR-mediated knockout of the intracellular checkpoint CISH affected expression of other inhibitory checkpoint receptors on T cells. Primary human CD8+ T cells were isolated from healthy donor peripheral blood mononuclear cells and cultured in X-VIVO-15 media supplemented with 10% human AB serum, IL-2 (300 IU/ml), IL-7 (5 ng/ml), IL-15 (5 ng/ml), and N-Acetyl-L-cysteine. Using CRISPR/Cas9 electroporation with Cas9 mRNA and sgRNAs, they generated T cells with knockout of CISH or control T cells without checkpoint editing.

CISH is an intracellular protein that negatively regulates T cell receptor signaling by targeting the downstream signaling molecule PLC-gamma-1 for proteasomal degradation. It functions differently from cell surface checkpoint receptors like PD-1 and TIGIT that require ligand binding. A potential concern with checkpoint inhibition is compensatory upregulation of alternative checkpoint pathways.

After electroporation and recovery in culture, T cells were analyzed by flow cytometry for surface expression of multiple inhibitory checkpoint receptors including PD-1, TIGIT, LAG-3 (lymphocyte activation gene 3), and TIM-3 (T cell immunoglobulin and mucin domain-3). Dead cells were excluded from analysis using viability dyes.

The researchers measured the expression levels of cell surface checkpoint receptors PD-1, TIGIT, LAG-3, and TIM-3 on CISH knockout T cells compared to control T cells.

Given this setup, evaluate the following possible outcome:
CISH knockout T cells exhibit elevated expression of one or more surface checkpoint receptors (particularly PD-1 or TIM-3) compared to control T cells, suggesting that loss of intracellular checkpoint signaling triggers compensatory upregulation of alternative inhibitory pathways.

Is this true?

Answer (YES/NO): NO